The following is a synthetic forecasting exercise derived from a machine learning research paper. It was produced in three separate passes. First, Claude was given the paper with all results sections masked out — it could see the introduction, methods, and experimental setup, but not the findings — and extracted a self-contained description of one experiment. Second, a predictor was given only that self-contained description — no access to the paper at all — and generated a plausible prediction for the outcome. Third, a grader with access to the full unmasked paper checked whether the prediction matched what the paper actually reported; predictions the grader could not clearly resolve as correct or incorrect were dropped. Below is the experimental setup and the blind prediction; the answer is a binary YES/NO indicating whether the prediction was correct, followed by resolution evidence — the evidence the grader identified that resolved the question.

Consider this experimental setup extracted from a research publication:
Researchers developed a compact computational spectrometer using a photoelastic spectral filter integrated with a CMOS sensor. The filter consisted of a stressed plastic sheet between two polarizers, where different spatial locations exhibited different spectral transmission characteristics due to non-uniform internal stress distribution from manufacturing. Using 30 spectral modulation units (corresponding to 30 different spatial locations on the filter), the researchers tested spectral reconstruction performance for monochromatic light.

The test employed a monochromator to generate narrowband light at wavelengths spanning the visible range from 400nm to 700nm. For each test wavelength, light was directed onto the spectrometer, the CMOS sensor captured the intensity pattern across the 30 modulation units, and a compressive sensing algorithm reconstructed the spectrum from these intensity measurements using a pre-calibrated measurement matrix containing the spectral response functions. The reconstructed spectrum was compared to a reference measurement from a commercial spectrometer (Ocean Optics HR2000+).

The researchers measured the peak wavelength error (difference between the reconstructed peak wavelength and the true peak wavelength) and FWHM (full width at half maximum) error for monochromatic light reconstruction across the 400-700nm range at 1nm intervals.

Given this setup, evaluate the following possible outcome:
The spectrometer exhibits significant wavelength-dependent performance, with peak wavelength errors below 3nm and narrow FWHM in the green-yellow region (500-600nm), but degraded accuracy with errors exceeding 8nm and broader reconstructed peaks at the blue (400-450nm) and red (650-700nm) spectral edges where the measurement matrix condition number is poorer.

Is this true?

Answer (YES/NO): NO